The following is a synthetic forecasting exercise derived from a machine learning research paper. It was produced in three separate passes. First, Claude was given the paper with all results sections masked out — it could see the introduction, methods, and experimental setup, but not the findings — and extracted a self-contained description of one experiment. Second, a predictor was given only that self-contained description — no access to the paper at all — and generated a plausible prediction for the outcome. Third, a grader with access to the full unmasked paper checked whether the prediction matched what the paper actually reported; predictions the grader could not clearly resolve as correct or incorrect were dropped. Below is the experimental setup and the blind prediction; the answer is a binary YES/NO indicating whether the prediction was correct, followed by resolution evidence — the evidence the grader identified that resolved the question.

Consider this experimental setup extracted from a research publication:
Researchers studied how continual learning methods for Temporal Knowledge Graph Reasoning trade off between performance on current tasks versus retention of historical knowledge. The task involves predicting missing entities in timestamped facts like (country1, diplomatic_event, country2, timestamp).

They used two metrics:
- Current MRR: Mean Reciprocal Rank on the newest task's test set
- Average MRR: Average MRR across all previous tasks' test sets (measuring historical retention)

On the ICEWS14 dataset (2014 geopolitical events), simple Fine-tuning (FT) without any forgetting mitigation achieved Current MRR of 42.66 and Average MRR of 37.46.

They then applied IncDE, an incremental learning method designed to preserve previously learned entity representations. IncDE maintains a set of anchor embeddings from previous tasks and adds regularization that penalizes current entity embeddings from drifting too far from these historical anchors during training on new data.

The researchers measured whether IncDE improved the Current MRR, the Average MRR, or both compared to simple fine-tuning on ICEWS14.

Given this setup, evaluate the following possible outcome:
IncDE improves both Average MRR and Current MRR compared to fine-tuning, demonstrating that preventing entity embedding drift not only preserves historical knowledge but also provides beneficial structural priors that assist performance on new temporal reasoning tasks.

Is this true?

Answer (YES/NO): NO